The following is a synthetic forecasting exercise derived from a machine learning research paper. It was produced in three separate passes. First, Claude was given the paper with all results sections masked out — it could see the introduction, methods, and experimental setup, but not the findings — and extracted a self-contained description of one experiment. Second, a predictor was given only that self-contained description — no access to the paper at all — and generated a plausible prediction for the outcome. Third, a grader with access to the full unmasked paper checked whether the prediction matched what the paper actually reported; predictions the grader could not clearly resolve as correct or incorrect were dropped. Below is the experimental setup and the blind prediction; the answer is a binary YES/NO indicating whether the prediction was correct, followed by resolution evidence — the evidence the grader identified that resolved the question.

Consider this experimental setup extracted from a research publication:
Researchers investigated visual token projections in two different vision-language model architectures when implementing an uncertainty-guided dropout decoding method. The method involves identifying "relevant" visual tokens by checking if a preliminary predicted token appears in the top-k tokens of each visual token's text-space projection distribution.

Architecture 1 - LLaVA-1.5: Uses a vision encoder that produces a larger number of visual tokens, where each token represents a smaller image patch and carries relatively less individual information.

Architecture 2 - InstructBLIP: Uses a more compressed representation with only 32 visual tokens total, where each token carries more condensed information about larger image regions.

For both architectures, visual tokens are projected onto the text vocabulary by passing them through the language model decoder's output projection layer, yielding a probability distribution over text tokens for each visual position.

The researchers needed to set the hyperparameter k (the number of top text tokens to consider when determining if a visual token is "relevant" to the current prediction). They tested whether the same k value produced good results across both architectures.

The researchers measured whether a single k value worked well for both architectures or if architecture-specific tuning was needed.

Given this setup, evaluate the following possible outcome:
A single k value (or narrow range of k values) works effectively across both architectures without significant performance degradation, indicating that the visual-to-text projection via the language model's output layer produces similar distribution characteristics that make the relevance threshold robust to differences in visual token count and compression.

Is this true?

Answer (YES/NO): NO